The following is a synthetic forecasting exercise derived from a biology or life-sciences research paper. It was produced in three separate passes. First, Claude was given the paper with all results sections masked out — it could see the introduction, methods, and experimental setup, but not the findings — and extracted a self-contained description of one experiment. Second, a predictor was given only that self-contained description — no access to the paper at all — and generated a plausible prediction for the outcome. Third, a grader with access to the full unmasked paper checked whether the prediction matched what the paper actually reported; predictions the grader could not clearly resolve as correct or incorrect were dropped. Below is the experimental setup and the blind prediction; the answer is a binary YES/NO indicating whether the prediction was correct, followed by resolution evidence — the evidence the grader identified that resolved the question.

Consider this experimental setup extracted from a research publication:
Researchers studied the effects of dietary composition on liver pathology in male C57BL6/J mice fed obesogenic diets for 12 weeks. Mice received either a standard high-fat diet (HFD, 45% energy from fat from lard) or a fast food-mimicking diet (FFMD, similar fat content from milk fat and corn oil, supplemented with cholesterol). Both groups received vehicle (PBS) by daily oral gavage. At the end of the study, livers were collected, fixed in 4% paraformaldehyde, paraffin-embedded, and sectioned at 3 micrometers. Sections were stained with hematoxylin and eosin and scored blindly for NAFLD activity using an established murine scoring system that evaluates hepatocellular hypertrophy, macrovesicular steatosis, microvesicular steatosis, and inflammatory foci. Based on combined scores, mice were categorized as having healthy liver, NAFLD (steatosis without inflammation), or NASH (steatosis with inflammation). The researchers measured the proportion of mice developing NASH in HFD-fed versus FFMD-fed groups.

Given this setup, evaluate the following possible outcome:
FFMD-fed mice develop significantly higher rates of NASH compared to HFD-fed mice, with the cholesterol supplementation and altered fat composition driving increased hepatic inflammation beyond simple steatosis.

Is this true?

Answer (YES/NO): YES